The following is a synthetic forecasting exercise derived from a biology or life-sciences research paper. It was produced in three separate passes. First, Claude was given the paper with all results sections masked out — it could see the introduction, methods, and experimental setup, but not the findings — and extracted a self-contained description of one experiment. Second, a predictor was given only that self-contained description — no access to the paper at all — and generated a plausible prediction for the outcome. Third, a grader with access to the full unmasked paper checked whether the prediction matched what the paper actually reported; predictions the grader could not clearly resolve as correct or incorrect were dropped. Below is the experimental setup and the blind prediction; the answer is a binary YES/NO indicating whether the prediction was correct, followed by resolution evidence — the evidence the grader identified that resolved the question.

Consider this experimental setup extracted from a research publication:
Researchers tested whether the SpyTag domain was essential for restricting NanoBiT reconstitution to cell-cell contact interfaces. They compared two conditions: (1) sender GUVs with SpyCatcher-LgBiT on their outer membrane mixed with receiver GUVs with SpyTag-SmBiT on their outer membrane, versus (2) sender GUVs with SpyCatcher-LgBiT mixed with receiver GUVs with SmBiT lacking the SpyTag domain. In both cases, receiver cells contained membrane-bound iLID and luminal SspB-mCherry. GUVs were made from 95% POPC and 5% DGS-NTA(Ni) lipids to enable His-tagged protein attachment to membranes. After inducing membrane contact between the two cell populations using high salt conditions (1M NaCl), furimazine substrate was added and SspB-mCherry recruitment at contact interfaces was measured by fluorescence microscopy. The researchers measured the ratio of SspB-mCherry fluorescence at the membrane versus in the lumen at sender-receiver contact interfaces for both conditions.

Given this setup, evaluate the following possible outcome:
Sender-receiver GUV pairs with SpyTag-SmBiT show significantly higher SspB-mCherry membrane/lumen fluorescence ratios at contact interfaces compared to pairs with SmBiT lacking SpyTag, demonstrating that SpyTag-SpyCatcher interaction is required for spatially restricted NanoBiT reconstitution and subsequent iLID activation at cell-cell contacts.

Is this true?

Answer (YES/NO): YES